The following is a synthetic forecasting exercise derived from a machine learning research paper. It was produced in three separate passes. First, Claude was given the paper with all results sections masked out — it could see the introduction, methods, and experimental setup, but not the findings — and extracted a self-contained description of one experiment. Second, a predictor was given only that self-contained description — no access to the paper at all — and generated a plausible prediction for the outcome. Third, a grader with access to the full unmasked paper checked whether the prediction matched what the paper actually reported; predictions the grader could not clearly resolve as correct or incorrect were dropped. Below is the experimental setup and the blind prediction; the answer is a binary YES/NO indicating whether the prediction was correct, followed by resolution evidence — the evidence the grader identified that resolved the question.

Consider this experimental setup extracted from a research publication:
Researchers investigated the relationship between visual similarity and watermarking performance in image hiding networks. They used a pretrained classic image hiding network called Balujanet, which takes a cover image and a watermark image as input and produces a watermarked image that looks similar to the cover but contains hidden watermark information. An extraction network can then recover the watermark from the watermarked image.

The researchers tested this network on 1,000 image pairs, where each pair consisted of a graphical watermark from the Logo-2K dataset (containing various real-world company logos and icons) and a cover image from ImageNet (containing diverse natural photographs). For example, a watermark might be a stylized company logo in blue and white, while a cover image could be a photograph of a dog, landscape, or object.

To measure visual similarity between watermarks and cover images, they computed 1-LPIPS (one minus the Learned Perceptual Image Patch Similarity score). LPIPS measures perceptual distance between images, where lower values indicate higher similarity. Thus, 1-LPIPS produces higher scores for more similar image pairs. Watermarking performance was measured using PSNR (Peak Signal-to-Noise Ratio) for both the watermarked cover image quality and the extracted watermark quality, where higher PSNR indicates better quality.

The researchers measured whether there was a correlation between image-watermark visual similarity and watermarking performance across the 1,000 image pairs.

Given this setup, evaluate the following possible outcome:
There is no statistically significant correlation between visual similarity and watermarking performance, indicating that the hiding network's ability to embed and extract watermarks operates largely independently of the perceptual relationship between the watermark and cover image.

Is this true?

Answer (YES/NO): NO